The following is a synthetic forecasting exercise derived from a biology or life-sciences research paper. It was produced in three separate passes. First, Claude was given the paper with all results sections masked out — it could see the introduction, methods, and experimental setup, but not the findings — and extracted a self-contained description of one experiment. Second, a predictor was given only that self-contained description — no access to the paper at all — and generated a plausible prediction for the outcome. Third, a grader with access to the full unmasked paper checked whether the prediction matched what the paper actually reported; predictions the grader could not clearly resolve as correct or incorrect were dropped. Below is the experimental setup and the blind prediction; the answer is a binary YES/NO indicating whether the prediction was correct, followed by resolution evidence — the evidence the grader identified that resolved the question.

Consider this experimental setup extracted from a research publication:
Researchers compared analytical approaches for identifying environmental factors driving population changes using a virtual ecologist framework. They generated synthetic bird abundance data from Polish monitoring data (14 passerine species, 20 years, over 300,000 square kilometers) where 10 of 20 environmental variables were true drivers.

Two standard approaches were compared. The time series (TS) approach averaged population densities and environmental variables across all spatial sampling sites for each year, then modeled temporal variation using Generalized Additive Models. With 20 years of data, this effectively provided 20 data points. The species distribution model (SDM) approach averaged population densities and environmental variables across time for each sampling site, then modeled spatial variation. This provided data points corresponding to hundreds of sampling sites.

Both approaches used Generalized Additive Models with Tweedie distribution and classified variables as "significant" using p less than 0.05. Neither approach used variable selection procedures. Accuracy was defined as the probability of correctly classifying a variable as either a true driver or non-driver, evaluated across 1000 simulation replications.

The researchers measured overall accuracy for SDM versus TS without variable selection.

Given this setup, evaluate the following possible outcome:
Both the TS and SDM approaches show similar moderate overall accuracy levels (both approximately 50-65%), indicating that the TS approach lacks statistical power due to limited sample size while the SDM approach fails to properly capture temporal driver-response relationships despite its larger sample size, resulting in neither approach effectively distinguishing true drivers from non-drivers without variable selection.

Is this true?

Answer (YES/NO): NO